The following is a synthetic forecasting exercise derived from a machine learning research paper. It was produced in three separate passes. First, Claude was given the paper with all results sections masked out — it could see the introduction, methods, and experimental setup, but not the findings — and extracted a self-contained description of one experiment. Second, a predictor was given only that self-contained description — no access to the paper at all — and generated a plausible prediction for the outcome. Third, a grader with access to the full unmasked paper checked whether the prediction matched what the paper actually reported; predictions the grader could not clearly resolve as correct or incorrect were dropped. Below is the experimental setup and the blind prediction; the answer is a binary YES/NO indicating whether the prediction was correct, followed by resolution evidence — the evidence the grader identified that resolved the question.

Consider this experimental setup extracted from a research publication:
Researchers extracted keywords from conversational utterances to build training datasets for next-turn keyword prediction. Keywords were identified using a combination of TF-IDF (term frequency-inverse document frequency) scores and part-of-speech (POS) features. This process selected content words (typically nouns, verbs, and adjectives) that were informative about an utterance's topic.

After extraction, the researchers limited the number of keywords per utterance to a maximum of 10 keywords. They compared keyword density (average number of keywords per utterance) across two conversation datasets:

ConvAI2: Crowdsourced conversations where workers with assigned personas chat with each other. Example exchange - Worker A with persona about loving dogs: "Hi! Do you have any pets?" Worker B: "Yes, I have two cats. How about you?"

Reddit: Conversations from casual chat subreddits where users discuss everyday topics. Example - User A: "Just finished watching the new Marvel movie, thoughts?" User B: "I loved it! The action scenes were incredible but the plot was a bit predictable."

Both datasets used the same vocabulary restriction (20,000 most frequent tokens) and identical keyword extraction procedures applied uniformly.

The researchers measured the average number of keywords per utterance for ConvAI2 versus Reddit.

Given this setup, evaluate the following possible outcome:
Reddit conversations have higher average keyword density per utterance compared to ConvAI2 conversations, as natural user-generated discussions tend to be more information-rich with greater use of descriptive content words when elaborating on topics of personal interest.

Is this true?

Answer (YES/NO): YES